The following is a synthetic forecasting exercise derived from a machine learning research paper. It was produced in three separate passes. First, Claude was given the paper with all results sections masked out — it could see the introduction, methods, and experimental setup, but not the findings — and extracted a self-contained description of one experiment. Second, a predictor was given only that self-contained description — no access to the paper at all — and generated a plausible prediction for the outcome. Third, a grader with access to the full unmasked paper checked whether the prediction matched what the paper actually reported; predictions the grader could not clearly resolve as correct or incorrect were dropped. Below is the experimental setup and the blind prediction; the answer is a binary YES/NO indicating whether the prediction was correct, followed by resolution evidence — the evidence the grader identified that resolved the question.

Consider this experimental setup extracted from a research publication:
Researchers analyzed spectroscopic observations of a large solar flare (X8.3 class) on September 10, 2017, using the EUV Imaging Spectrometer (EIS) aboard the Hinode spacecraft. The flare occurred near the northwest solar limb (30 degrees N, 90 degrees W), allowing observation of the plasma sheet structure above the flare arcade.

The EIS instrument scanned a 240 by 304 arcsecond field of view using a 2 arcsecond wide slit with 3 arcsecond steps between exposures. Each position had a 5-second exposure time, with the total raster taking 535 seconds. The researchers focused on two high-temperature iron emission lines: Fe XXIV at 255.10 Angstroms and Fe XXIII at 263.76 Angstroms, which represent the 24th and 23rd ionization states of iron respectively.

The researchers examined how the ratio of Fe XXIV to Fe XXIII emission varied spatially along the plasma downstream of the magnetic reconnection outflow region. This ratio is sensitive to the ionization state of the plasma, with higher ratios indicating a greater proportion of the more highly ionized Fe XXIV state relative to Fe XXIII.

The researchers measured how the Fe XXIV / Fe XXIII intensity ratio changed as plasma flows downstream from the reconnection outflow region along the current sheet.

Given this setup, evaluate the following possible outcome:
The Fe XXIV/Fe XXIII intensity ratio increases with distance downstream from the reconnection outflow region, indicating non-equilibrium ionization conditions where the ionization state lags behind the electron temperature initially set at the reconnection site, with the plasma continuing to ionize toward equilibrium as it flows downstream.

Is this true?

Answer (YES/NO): YES